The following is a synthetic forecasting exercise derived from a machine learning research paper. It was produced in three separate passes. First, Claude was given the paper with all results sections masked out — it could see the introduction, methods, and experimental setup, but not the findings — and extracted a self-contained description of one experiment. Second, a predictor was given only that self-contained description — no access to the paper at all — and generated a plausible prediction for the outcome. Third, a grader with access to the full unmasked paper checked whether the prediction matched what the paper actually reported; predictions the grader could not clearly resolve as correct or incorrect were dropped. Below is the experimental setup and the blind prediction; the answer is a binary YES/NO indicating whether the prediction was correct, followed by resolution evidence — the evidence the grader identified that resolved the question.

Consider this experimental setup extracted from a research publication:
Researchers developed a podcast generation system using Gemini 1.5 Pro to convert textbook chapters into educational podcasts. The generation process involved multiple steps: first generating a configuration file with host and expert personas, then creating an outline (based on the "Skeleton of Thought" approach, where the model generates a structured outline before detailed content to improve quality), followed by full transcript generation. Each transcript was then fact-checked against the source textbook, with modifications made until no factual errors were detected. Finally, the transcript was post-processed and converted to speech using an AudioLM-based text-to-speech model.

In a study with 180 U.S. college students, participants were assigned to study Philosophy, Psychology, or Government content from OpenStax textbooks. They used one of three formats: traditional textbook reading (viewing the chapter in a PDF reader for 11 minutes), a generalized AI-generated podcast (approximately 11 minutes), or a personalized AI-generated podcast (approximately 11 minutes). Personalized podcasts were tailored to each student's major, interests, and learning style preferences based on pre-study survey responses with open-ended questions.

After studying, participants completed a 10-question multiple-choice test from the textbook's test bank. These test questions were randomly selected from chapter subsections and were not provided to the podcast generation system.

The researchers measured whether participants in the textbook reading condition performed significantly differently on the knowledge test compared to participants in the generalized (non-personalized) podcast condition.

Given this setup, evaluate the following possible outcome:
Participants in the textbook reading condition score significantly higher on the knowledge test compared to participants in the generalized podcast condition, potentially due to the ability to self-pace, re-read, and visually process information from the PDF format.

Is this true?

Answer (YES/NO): NO